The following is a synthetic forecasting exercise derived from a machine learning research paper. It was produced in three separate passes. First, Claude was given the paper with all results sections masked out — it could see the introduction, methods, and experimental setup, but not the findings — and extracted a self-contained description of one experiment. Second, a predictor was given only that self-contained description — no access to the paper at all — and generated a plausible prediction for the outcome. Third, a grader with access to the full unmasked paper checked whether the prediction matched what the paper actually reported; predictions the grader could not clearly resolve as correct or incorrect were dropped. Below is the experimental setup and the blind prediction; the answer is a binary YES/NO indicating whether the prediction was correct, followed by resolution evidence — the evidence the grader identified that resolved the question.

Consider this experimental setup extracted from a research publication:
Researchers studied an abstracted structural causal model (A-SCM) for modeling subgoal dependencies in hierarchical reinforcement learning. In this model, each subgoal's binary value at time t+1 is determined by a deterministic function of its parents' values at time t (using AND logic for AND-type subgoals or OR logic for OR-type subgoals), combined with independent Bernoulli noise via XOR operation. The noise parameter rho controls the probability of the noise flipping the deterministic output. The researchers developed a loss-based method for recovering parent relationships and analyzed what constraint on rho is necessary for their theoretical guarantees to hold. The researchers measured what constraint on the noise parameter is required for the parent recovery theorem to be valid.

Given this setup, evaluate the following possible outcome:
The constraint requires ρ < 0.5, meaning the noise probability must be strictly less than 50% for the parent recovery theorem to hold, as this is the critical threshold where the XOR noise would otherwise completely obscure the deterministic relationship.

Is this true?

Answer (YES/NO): YES